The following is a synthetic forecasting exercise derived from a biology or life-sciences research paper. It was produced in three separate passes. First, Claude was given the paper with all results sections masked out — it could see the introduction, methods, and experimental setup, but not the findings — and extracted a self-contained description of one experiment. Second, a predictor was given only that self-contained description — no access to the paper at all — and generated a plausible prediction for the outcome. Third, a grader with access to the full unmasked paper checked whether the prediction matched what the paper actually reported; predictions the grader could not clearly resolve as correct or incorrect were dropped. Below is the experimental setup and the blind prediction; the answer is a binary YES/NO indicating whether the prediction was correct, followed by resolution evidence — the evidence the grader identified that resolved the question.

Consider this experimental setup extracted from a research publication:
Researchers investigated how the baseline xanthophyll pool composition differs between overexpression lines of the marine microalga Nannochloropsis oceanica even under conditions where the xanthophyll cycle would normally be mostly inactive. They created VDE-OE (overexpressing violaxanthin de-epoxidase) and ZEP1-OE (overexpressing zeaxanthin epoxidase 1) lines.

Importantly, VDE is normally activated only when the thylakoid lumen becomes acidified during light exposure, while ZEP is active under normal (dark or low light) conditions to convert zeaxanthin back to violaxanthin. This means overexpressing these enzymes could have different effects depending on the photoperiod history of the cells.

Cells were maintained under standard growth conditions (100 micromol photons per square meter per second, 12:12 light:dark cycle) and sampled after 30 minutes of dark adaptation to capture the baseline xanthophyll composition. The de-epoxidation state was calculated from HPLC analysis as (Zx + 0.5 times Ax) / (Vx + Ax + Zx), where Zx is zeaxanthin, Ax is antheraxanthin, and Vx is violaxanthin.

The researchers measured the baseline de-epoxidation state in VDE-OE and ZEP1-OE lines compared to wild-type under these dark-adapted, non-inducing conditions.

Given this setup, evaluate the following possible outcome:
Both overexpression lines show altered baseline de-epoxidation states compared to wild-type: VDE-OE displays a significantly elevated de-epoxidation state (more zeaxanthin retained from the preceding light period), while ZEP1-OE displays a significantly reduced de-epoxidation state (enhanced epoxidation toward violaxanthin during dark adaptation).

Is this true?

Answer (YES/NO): YES